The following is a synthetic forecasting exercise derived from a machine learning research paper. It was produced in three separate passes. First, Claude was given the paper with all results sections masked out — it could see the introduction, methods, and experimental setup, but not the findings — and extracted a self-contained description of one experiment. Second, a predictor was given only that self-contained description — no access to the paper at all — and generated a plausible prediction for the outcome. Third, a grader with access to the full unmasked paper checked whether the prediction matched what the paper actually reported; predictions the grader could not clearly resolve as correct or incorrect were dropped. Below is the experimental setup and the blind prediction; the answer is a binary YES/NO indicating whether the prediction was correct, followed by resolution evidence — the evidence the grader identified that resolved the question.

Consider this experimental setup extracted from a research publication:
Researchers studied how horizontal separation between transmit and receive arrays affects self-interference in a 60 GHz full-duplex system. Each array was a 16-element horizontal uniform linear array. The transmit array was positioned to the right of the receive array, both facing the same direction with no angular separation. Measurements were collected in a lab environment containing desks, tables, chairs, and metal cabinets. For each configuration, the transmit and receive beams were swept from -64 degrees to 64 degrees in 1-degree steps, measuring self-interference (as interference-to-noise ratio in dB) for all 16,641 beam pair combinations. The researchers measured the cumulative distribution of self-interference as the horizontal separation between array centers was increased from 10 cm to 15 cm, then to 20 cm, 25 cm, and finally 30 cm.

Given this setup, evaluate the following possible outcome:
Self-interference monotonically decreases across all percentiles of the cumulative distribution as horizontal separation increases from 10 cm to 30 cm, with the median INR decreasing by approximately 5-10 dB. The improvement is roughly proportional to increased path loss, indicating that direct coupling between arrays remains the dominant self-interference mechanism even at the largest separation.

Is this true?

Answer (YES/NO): NO